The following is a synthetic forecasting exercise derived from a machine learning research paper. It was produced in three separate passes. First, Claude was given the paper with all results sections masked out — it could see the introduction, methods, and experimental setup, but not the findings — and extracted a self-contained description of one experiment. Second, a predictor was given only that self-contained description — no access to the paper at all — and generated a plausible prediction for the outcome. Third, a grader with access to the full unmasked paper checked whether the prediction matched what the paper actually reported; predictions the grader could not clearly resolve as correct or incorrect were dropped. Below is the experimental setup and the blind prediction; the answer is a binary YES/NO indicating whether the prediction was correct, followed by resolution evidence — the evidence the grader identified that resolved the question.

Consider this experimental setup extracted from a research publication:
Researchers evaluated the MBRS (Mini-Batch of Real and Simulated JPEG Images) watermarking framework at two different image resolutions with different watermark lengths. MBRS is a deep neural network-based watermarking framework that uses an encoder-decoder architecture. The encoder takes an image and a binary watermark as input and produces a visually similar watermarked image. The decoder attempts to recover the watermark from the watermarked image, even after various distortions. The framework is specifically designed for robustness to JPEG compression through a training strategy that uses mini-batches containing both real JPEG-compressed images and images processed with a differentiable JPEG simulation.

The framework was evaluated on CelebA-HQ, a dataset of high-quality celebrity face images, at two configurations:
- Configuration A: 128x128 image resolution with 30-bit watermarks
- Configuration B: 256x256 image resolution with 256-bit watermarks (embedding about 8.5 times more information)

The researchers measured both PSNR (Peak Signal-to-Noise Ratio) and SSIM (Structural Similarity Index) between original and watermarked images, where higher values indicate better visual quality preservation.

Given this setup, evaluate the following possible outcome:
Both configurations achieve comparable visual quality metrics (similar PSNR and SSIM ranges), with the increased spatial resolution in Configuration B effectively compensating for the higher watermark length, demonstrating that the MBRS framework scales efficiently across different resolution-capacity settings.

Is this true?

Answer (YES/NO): NO